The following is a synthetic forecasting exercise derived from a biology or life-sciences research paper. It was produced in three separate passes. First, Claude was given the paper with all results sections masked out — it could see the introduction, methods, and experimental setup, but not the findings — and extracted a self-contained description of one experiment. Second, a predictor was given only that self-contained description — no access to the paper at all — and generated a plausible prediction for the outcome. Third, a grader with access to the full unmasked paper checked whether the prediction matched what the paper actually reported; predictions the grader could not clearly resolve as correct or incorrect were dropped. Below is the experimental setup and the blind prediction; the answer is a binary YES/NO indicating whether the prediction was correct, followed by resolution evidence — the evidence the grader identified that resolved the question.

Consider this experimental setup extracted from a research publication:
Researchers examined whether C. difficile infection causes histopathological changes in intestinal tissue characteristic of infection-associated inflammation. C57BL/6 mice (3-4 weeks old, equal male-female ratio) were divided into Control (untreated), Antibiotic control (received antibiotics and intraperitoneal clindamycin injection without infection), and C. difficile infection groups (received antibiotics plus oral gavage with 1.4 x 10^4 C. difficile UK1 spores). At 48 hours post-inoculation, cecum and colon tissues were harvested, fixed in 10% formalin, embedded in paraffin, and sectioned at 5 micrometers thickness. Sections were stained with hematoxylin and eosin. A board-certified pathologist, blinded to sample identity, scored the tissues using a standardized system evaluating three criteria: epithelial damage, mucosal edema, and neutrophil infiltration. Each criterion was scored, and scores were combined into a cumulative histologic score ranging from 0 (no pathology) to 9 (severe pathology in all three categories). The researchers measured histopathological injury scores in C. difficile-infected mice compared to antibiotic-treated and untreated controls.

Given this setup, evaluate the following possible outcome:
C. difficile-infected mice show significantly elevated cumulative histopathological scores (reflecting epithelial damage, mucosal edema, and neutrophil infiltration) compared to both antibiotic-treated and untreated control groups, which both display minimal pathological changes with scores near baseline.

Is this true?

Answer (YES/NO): YES